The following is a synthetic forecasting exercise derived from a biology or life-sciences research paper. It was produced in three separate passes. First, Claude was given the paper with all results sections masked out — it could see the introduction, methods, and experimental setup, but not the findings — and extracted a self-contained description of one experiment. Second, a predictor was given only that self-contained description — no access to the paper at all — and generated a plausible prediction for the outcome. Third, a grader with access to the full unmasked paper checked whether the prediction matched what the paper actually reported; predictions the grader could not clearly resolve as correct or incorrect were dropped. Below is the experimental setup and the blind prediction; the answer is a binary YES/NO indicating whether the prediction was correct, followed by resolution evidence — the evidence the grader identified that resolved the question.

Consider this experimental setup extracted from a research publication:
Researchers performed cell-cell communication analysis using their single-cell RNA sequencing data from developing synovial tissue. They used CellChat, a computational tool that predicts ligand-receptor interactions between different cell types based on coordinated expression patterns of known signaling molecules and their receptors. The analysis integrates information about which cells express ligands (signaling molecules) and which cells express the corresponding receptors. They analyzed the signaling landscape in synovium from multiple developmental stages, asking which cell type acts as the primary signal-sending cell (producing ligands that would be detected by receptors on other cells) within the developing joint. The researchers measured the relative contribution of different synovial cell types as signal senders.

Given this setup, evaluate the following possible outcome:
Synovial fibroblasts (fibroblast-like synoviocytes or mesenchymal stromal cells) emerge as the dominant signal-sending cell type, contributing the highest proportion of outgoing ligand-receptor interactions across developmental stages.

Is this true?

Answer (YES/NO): YES